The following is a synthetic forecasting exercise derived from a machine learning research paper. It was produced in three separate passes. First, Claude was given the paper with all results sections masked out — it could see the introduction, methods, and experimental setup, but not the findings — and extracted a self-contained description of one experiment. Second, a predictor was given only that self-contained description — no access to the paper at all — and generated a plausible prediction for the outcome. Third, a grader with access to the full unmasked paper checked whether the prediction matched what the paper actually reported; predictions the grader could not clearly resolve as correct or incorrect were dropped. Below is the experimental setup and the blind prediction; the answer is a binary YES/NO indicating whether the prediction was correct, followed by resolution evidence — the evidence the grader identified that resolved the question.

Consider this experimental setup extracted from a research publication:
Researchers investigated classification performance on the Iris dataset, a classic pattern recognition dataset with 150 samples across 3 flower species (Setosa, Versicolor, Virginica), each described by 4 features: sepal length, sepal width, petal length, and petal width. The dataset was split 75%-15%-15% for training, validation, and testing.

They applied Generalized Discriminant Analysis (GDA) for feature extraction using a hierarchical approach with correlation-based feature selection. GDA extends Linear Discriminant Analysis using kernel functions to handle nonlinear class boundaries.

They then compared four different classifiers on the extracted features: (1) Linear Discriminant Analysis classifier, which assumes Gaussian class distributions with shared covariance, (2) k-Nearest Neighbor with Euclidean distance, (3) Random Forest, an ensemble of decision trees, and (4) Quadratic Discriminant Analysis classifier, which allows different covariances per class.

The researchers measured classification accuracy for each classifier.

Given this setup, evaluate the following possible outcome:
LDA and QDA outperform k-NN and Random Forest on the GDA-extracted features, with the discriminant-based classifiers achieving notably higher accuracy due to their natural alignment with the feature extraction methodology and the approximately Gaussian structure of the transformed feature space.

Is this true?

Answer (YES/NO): NO